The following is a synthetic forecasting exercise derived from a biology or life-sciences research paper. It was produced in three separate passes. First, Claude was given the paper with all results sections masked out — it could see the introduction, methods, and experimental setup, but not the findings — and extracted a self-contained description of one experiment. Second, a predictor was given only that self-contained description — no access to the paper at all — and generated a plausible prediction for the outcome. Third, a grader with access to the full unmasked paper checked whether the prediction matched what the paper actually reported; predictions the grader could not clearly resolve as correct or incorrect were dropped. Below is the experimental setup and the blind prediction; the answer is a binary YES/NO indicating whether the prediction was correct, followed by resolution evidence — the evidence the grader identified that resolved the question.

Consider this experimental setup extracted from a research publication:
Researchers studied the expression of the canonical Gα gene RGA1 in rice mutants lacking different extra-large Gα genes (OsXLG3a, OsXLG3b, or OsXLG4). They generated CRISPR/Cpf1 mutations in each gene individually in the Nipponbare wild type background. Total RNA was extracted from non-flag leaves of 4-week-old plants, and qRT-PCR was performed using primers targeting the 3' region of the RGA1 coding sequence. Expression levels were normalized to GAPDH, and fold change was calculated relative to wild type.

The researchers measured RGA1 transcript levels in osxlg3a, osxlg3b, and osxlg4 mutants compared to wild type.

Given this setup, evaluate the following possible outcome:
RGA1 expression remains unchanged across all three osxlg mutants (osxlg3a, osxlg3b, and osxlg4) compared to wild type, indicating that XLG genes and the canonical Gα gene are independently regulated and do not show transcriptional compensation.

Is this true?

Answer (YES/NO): NO